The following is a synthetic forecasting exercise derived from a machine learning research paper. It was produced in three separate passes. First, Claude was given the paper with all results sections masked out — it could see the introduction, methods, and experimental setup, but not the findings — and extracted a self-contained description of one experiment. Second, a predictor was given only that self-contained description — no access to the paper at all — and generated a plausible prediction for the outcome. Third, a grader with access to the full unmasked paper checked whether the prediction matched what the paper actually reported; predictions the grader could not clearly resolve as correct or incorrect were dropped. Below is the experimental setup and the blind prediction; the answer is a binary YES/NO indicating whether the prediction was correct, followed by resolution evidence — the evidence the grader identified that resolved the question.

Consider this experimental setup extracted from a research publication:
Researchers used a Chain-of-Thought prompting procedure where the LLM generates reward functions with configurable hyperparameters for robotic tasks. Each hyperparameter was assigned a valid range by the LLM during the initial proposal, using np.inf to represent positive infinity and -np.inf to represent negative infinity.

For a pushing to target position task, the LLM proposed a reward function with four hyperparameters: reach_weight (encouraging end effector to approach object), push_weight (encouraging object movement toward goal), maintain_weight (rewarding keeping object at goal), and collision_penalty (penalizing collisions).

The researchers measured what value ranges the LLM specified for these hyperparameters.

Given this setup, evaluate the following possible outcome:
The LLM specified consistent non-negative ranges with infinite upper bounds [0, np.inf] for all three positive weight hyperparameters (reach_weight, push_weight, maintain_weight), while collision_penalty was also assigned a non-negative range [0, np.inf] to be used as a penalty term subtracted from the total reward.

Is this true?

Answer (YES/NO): NO